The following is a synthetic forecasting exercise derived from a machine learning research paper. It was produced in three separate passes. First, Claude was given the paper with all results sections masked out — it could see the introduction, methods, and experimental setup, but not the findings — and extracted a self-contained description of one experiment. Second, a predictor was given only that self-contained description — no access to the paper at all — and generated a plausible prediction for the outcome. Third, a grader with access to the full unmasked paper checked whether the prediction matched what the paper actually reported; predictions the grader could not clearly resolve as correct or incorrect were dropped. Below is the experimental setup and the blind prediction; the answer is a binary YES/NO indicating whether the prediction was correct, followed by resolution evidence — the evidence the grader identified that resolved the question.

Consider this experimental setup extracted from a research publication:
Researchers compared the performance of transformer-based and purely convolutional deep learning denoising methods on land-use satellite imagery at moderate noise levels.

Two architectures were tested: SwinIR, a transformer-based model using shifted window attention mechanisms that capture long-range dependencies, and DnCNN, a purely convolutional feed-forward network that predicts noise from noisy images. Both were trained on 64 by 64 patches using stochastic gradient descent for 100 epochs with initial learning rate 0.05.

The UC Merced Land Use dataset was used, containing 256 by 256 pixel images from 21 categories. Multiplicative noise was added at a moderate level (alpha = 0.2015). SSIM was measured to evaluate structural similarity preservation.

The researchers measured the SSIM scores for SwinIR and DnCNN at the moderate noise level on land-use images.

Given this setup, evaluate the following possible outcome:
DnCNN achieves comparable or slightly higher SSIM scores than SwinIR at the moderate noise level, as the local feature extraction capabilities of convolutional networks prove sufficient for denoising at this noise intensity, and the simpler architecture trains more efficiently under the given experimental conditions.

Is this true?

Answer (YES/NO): NO